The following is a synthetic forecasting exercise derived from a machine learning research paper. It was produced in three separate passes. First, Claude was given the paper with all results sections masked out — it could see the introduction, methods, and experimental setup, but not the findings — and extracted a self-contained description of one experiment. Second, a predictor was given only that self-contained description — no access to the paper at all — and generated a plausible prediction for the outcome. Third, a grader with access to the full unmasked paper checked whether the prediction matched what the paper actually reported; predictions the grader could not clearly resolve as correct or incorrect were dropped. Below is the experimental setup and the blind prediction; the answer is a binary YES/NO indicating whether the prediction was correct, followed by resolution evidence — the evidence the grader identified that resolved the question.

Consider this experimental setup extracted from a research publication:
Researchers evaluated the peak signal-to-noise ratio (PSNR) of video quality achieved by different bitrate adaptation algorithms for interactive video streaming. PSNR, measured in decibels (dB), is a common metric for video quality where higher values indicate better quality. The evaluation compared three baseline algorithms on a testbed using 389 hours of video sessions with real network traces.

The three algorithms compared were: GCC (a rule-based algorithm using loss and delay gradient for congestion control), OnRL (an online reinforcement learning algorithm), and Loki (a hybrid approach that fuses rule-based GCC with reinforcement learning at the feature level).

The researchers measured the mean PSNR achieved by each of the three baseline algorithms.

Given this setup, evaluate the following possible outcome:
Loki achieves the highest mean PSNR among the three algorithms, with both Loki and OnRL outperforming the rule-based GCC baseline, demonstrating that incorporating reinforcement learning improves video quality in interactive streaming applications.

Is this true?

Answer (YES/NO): NO